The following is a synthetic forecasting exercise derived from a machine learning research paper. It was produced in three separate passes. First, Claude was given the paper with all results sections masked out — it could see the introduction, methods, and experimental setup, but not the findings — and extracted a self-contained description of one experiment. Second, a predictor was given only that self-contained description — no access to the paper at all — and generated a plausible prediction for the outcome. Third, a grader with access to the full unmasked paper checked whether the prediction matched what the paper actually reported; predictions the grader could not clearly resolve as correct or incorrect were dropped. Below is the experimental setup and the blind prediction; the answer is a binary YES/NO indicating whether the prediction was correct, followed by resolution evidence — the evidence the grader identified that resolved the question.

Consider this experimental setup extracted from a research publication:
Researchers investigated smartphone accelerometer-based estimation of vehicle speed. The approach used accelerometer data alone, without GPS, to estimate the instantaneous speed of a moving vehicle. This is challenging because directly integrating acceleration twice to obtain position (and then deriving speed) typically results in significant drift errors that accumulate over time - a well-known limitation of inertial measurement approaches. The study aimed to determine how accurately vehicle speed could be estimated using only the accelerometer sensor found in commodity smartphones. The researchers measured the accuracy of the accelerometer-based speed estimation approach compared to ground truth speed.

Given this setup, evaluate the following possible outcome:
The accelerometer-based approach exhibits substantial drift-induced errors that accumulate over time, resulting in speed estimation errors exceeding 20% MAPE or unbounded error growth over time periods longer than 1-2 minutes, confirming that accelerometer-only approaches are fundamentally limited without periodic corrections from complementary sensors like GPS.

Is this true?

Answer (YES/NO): NO